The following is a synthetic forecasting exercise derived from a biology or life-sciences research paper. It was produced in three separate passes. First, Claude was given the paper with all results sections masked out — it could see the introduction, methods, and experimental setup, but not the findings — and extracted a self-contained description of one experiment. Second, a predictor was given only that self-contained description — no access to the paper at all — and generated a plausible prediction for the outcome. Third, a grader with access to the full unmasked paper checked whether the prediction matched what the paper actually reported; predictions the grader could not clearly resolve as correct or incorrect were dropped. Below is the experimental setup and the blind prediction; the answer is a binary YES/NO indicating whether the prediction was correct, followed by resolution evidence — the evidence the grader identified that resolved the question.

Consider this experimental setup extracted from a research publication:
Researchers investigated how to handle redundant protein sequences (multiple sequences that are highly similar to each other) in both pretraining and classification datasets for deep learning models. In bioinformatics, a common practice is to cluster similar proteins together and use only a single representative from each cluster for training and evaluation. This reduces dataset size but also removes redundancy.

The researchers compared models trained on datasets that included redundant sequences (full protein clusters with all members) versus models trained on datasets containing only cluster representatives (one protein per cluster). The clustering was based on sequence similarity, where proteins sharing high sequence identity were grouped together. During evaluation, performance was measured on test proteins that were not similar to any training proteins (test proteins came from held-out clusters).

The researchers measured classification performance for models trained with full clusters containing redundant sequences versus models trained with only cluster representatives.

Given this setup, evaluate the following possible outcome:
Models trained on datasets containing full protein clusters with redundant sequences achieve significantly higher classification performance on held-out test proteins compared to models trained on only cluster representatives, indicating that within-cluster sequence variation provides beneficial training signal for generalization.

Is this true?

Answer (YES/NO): YES